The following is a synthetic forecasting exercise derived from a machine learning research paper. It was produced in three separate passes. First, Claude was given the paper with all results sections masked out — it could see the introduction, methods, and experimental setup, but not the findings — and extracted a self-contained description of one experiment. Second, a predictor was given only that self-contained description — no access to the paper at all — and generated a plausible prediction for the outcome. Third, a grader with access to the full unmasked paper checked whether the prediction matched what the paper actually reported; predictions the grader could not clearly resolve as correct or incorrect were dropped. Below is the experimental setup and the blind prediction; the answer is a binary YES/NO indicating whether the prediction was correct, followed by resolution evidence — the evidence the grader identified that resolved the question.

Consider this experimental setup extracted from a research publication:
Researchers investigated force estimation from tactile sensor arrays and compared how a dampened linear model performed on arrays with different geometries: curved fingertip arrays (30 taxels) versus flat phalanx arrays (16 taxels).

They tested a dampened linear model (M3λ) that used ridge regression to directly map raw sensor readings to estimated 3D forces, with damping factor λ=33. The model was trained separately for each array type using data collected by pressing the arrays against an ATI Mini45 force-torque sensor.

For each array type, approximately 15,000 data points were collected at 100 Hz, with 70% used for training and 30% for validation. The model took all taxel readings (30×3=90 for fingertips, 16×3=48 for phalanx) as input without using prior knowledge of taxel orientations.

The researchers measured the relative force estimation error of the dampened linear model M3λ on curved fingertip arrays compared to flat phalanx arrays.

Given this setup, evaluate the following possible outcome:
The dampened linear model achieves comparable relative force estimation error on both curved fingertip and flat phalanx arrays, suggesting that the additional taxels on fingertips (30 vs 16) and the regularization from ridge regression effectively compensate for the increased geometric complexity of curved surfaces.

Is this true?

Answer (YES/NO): NO